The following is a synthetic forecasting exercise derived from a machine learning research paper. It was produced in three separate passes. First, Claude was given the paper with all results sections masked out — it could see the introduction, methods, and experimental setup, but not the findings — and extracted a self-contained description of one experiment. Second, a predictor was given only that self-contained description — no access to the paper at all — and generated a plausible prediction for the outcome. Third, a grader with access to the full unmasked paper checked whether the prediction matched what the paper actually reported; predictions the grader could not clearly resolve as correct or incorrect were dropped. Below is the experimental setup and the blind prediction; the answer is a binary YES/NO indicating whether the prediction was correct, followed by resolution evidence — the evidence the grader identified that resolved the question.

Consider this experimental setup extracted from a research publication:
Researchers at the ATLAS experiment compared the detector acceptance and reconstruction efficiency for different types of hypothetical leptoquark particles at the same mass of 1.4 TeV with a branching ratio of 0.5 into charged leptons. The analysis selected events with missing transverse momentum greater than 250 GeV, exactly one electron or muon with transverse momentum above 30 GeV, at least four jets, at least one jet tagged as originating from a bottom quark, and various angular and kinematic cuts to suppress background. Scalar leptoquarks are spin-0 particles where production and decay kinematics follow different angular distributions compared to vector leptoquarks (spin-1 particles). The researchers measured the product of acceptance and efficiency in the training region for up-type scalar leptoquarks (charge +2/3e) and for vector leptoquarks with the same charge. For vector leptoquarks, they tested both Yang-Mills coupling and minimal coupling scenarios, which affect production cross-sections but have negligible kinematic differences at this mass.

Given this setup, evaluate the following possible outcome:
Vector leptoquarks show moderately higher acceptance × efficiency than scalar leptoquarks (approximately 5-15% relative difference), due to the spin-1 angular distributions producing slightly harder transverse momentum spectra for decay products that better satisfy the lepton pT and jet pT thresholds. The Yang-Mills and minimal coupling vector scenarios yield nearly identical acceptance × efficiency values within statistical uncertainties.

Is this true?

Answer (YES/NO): NO